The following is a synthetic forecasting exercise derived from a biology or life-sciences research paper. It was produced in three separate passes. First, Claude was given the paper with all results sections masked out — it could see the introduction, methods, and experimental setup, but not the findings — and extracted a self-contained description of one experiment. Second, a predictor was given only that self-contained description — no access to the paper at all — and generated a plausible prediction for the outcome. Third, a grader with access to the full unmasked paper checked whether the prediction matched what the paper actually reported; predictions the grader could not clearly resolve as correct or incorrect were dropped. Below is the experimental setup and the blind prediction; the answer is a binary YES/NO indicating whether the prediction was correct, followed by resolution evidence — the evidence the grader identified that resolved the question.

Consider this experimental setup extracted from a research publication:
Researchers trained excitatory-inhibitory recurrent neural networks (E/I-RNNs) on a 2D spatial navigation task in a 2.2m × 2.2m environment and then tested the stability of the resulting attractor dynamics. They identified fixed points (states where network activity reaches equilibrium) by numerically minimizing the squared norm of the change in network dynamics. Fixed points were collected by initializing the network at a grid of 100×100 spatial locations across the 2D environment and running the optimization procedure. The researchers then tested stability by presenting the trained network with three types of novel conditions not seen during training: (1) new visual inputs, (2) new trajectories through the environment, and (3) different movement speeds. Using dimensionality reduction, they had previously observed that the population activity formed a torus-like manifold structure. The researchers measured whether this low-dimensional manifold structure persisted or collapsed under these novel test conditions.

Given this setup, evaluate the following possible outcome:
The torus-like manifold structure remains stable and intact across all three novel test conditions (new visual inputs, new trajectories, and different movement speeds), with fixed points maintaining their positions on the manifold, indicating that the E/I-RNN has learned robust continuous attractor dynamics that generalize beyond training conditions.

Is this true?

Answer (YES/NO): YES